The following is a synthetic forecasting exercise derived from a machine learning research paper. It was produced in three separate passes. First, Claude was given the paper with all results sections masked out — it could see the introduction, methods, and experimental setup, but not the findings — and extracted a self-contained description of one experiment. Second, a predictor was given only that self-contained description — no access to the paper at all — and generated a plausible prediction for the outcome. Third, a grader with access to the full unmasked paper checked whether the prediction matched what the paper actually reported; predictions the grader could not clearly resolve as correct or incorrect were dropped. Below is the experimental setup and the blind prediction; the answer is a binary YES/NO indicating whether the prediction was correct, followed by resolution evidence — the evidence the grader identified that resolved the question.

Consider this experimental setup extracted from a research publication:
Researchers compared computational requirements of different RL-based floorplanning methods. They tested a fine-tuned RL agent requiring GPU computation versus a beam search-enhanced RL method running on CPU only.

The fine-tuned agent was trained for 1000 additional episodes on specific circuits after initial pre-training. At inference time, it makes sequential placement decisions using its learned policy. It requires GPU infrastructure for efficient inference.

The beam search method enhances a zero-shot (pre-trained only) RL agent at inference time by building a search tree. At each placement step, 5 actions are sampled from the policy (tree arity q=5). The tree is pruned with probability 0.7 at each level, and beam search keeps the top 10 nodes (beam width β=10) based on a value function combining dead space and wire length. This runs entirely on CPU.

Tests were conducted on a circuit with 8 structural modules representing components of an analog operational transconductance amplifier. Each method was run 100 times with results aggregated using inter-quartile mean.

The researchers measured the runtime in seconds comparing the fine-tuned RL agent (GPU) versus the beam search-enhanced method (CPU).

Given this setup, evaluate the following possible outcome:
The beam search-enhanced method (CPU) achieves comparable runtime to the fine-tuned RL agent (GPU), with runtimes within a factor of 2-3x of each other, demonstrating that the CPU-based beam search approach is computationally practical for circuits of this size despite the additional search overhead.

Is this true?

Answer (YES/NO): YES